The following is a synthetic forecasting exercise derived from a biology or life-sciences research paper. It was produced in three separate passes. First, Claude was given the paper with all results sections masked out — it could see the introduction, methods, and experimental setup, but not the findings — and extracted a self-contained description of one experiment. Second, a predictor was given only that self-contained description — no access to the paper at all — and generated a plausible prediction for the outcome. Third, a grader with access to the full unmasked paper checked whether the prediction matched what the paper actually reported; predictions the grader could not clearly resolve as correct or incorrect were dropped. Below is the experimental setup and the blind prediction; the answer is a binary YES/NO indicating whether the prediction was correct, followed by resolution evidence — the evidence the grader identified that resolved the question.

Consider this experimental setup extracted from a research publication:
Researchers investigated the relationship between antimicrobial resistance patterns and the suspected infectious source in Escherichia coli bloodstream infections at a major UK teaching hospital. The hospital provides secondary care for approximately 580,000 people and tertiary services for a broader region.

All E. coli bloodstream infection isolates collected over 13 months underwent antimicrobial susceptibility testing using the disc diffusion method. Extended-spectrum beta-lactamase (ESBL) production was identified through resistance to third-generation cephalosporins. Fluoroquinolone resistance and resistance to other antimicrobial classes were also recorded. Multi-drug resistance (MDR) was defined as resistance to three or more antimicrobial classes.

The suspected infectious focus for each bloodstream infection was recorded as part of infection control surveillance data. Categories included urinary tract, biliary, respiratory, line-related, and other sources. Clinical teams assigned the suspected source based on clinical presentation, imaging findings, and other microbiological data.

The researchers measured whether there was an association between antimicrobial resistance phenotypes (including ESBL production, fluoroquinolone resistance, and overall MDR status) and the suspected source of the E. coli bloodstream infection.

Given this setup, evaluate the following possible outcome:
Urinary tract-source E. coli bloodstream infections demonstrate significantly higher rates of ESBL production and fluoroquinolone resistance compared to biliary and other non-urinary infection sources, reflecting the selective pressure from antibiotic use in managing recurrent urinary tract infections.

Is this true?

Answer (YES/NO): NO